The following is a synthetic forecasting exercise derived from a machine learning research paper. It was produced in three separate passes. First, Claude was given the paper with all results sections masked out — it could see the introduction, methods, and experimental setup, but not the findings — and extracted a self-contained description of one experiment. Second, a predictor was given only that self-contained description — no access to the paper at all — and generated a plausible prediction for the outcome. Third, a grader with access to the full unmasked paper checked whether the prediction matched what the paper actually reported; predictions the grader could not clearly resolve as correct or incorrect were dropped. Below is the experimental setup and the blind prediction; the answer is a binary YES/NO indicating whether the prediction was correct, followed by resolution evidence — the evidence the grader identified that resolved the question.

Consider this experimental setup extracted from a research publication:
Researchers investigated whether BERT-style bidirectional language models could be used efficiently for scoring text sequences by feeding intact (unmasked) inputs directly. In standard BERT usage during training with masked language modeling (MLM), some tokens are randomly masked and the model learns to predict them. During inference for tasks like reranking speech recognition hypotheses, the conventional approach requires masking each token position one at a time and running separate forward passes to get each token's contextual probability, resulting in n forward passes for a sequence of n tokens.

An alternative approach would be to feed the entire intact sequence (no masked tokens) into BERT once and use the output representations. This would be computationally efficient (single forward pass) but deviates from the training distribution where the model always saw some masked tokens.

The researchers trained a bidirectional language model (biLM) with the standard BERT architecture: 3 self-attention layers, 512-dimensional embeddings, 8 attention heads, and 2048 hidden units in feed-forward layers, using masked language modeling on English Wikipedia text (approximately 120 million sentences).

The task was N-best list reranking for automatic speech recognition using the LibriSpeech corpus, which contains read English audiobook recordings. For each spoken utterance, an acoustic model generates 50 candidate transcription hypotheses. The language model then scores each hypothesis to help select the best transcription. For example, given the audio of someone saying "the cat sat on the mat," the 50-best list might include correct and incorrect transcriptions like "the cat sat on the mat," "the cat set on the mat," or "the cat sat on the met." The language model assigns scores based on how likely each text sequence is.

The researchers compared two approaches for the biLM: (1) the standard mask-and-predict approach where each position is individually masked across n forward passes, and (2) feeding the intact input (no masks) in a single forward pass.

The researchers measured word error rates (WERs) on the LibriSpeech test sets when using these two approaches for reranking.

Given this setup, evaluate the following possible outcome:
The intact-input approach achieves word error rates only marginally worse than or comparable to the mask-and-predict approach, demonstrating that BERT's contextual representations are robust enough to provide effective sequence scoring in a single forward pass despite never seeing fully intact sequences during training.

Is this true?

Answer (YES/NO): NO